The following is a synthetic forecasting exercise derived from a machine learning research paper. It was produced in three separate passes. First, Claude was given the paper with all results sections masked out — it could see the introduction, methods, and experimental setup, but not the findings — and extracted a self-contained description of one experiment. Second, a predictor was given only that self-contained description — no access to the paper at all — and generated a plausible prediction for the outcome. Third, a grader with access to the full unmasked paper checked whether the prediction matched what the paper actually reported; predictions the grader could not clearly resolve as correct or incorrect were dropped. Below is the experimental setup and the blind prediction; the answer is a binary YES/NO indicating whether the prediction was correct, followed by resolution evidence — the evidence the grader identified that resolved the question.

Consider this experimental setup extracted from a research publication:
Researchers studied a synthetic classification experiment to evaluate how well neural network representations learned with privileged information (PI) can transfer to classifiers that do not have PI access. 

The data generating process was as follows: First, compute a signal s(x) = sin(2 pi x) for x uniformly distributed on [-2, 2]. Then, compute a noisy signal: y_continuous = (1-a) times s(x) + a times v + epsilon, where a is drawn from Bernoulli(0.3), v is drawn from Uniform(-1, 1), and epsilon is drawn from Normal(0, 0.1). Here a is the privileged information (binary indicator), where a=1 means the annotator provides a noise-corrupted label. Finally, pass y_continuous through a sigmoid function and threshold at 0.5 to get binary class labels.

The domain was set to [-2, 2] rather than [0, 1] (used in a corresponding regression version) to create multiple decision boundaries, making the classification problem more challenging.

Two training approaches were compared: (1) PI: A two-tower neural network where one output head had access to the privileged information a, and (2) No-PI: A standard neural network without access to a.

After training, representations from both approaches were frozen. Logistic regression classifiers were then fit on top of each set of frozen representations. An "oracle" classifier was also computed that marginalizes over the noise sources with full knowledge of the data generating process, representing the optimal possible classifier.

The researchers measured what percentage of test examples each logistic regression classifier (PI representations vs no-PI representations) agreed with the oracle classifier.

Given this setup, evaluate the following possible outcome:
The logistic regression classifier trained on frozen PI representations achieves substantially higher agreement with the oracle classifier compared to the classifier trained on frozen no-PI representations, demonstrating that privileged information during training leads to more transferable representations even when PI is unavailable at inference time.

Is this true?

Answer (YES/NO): YES